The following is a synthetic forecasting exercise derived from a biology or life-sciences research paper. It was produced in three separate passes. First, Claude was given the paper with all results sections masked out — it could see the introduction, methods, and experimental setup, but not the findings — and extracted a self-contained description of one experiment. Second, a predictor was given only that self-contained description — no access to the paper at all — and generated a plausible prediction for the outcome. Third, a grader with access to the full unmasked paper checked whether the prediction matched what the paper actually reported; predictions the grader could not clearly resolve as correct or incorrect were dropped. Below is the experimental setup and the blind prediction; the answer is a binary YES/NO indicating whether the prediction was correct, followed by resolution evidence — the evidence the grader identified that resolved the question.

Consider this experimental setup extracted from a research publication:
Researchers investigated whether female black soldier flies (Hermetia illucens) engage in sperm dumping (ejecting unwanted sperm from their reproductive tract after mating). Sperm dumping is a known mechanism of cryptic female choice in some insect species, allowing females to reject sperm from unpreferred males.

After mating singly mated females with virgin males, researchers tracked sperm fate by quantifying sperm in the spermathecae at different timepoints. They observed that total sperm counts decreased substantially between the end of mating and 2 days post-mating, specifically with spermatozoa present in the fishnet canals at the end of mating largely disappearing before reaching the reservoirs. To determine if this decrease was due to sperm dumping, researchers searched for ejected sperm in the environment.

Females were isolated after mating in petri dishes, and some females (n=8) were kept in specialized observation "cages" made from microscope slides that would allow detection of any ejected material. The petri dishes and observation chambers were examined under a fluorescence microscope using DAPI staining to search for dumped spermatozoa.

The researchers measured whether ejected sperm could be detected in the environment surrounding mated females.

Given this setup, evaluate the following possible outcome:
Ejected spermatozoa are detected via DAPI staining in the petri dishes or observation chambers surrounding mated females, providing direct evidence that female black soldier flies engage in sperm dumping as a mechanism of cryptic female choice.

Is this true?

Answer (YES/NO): NO